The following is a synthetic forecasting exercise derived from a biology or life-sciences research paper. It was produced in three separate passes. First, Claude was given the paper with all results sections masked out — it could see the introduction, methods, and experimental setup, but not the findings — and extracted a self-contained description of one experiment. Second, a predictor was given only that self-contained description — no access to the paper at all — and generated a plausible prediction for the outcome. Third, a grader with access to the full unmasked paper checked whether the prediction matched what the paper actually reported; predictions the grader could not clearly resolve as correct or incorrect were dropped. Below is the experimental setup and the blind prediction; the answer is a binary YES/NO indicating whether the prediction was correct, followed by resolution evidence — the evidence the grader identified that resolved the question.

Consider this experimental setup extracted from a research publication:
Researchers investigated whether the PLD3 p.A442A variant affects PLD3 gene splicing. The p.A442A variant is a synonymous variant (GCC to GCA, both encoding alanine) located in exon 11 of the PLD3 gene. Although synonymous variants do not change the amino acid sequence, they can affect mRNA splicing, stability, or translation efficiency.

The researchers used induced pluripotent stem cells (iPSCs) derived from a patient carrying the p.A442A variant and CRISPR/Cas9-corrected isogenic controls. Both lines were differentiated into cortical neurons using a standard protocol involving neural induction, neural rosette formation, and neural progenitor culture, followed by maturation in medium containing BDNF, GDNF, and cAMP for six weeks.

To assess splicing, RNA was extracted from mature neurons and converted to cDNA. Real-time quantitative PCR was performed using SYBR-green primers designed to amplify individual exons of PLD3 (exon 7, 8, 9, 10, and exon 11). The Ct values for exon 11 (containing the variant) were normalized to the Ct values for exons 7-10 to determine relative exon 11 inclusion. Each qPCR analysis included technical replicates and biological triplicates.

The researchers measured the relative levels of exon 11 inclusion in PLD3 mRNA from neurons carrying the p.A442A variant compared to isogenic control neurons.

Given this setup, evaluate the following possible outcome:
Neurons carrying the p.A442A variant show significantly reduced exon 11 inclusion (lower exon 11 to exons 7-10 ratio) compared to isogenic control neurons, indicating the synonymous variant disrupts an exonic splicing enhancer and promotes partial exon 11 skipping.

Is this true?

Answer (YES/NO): YES